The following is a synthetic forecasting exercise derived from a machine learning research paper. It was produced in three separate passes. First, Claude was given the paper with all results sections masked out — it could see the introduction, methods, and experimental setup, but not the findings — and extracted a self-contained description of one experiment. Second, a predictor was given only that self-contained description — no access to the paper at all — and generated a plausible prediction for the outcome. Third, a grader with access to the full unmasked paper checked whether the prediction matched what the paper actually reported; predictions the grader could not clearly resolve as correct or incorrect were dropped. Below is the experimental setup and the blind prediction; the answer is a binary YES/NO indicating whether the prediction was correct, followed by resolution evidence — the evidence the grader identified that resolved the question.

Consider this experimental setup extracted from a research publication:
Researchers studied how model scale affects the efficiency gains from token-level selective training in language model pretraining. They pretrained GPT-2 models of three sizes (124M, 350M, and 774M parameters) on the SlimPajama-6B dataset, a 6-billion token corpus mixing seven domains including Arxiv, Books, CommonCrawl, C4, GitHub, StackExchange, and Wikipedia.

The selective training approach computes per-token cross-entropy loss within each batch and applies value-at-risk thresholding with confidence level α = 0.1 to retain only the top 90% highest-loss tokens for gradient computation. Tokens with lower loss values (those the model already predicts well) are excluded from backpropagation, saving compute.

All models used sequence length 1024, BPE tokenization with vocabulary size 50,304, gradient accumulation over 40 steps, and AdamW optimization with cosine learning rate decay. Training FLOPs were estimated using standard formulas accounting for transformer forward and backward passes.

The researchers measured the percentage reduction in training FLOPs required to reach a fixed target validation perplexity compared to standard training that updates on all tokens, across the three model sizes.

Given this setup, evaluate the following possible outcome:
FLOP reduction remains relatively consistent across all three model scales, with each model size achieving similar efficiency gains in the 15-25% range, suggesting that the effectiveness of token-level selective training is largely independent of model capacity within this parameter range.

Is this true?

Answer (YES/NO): NO